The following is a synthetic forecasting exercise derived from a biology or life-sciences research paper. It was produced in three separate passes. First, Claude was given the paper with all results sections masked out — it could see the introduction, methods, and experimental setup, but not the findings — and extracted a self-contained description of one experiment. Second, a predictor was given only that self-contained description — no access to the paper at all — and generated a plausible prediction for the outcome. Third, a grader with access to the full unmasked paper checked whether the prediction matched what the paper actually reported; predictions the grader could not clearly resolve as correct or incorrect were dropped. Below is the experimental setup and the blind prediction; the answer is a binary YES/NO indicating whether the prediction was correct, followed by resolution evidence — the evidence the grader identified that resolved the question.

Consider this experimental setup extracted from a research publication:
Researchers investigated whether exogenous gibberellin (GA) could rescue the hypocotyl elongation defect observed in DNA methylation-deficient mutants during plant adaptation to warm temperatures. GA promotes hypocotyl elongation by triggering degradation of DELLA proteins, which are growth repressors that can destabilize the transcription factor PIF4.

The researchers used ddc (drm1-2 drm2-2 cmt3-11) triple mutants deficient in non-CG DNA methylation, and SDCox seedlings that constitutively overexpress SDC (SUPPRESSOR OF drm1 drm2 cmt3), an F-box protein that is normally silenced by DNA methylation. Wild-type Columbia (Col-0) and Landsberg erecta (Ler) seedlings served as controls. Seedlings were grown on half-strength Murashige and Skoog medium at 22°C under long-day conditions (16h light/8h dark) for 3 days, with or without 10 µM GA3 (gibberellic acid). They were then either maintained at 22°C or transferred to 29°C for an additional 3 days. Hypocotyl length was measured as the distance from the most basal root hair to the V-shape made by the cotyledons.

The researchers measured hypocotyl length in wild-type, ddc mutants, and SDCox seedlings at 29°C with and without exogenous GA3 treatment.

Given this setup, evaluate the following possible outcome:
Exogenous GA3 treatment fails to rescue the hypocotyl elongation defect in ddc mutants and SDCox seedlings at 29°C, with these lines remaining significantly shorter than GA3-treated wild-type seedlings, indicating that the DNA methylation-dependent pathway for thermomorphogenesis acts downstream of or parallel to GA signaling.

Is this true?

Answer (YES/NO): NO